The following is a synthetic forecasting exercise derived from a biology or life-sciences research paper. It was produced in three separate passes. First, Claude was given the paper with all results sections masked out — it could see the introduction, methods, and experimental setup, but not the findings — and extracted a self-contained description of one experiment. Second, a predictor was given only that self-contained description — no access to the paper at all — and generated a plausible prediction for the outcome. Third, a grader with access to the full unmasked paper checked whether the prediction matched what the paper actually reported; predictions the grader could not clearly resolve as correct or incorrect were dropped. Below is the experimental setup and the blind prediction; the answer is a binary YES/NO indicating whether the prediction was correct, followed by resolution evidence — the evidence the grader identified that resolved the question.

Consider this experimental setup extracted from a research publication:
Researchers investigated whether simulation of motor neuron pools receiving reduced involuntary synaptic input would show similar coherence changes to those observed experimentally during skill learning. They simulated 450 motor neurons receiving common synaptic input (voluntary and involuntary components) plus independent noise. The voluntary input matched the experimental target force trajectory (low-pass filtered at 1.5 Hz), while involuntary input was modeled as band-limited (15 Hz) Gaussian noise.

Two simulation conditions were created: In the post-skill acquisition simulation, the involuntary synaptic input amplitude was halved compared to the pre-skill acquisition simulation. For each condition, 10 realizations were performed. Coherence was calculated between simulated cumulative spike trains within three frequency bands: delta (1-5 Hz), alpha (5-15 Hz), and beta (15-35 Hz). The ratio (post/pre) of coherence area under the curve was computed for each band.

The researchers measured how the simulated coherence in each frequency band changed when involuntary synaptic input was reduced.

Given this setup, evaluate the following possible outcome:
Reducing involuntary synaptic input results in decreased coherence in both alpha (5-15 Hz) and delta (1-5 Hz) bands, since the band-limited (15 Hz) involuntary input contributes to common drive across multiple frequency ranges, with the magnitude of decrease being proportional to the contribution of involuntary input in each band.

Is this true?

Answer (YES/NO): NO